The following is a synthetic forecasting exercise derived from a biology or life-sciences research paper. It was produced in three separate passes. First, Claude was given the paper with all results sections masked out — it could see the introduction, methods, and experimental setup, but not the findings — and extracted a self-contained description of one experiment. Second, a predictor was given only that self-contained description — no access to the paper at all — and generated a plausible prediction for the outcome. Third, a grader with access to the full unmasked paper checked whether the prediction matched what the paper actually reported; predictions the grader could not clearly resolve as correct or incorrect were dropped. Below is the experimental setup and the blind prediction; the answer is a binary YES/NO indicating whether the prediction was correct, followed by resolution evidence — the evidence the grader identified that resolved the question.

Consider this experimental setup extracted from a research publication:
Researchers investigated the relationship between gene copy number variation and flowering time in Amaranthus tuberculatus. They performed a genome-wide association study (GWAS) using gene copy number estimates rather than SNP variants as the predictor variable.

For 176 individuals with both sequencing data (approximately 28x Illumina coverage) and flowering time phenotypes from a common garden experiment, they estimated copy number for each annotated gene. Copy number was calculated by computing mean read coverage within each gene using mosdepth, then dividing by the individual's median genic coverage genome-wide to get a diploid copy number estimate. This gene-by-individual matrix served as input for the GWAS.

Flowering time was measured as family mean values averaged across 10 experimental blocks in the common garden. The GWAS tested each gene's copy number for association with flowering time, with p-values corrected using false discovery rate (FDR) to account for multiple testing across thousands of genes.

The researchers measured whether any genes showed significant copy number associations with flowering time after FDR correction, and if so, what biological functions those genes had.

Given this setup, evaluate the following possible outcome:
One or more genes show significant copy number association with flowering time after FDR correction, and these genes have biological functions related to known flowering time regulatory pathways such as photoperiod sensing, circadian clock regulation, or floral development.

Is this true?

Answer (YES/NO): NO